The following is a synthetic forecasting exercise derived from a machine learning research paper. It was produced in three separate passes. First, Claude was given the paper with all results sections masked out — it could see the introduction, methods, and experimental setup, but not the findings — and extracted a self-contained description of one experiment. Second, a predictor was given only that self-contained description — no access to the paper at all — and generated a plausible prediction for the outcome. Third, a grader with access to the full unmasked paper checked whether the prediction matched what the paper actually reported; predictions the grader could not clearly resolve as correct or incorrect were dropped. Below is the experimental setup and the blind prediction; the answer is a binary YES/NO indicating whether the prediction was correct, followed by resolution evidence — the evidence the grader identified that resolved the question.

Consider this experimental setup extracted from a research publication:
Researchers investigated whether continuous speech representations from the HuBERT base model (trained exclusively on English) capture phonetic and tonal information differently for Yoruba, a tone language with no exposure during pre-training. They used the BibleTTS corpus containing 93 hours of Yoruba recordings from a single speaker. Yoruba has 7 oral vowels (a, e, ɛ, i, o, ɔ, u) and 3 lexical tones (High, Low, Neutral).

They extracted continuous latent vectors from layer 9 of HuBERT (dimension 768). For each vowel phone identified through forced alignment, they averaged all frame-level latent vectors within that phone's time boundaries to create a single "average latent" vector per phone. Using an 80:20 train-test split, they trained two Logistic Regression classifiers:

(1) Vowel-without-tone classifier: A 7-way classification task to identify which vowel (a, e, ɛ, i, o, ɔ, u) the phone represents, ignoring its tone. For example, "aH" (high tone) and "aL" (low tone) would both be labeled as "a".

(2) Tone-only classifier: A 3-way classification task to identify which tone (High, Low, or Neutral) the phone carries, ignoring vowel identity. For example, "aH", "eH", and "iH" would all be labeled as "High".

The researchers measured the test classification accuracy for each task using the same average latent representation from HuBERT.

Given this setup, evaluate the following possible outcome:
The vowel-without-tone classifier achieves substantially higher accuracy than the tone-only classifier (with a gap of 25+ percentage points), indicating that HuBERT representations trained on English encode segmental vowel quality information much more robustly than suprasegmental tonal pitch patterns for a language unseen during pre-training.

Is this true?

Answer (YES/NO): NO